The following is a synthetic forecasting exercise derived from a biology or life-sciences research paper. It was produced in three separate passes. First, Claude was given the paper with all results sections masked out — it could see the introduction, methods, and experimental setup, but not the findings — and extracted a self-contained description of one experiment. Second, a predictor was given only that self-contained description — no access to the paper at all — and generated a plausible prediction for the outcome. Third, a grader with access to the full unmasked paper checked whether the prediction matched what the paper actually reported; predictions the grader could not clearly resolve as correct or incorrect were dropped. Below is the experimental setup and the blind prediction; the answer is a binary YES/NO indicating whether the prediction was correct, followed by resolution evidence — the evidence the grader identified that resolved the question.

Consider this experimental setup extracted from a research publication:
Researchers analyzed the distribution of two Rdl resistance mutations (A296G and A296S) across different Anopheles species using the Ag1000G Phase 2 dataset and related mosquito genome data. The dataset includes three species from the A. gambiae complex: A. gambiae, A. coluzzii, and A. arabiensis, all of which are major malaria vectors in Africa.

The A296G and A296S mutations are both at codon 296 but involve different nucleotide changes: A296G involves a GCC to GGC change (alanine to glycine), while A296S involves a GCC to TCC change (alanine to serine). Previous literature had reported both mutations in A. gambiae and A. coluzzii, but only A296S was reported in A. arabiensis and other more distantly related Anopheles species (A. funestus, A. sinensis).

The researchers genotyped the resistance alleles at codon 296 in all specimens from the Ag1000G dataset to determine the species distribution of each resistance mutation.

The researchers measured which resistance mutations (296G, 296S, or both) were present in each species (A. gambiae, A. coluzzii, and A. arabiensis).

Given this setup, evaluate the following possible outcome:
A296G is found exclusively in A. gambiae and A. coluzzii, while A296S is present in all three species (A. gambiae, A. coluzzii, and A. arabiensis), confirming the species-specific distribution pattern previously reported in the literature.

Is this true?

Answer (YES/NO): NO